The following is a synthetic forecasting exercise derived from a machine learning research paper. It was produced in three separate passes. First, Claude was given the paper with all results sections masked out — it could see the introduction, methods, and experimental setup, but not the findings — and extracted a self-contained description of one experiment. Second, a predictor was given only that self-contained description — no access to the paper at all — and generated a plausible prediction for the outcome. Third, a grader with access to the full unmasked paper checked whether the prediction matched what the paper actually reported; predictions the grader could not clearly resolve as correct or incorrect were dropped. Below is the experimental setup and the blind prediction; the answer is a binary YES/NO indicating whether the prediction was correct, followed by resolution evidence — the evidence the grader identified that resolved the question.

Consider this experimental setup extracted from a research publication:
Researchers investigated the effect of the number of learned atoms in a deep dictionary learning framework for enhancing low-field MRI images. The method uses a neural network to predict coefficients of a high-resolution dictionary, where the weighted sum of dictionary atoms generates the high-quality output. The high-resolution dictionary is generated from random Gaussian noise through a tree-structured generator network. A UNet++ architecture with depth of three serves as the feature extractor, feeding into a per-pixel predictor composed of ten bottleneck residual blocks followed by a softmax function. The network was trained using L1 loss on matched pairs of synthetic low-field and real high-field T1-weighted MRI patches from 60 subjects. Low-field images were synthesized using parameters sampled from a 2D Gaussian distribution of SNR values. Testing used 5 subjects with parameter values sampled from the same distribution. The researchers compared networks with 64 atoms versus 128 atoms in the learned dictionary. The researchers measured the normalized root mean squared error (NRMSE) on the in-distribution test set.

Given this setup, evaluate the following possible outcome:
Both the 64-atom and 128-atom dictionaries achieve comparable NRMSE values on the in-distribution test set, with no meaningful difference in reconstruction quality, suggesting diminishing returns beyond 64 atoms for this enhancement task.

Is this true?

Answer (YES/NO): NO